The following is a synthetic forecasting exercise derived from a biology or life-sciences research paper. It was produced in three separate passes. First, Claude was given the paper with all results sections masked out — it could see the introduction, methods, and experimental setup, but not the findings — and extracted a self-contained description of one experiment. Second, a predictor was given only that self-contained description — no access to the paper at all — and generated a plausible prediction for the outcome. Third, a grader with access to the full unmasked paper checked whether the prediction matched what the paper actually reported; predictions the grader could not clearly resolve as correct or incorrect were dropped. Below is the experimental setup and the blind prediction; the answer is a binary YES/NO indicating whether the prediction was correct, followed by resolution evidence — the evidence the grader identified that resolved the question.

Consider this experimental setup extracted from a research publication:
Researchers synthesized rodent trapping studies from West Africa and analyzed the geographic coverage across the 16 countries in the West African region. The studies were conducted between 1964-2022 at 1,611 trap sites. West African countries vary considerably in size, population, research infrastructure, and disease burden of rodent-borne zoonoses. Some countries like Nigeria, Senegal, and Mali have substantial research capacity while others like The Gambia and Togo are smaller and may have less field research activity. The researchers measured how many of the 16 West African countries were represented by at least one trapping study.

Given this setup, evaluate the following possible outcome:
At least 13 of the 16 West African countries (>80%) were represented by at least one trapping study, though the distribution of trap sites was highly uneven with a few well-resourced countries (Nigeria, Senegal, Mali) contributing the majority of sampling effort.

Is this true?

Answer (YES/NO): YES